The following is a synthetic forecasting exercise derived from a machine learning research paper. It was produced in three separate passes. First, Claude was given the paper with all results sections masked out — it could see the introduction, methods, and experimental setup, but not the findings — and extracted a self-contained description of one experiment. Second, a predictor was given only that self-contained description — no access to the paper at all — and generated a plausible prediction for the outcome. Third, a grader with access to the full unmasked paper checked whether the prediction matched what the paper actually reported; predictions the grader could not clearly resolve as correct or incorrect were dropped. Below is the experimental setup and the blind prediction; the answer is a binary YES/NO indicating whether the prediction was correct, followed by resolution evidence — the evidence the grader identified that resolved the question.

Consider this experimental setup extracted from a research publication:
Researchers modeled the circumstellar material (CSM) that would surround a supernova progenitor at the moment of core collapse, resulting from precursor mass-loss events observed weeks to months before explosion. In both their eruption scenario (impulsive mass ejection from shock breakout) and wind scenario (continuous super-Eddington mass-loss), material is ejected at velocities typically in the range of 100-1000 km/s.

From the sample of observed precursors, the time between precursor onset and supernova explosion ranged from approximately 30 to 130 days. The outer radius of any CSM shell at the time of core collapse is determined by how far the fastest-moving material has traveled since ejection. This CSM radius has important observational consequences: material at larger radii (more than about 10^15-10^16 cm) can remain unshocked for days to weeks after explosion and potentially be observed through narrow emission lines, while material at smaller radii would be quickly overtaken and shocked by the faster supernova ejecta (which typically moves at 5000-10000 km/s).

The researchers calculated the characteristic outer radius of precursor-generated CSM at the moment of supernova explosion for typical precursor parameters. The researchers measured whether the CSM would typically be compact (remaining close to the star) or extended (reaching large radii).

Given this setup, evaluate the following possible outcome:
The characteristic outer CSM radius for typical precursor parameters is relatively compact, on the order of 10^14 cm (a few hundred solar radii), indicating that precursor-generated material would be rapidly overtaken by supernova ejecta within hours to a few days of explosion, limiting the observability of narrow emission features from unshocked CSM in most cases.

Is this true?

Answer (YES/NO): NO